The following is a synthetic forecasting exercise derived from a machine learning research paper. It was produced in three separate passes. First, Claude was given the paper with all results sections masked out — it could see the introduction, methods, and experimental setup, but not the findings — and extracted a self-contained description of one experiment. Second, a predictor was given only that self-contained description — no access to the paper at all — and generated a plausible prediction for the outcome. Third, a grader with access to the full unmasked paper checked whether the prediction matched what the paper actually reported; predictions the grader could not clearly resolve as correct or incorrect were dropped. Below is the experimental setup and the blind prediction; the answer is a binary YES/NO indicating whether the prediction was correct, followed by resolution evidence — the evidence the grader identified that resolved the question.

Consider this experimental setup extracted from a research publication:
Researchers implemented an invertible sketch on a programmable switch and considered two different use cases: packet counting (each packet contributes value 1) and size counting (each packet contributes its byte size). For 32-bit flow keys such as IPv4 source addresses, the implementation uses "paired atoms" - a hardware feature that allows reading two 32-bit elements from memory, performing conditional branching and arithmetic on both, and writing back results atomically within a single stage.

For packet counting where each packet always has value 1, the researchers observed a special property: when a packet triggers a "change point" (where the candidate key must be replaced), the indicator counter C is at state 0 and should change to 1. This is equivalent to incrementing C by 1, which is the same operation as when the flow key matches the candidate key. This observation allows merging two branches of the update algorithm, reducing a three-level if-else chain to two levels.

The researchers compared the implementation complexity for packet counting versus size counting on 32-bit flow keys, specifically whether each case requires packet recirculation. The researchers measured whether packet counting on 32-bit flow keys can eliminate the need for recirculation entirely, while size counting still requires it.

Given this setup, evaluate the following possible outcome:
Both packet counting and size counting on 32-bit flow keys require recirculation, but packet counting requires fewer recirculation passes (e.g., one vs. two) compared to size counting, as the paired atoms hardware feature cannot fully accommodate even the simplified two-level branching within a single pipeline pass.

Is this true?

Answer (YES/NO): NO